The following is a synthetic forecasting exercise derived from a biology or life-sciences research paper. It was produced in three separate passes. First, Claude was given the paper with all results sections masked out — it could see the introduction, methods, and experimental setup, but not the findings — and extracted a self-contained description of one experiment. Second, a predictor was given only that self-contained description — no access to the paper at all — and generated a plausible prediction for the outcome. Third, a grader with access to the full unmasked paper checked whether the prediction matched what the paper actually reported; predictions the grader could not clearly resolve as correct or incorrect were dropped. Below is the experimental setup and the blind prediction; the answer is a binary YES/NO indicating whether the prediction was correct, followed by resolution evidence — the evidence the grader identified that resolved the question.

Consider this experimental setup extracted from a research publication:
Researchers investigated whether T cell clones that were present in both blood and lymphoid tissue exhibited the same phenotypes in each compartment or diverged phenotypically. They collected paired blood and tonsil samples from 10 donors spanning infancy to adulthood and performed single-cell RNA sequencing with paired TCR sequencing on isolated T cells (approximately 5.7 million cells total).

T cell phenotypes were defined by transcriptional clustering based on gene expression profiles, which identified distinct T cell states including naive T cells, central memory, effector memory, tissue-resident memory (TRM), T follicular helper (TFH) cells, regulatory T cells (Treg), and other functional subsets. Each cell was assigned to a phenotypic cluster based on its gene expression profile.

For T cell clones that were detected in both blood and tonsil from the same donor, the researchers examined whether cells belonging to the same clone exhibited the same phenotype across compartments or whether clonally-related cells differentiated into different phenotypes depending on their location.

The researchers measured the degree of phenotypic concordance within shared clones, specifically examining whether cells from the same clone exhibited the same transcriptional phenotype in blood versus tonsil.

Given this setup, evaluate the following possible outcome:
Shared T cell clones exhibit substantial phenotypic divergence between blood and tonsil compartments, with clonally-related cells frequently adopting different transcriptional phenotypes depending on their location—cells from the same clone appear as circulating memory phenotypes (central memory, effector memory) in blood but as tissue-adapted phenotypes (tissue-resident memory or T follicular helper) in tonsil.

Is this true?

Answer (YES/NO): YES